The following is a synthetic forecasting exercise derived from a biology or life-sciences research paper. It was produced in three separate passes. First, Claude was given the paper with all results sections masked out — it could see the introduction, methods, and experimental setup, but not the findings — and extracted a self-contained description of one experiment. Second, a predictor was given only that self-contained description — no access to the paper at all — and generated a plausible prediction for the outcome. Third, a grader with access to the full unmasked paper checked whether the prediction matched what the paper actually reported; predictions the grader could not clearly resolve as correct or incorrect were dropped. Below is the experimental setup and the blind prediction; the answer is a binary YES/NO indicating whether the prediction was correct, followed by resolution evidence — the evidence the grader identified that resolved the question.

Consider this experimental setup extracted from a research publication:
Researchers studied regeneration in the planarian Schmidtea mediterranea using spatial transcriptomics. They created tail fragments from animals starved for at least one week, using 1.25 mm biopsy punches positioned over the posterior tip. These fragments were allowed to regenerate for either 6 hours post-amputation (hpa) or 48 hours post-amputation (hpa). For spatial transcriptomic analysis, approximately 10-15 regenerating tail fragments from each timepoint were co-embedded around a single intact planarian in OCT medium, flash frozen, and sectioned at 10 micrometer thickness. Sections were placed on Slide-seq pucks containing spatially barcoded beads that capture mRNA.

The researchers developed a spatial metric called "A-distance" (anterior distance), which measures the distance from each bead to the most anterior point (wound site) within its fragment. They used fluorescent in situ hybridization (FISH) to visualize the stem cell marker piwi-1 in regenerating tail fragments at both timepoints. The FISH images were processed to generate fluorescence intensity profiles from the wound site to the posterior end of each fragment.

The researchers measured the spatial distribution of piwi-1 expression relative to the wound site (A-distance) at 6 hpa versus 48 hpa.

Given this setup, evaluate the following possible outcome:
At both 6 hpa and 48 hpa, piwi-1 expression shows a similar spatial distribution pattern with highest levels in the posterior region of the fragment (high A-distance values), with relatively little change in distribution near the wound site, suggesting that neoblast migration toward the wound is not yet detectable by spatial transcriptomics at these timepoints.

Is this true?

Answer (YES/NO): NO